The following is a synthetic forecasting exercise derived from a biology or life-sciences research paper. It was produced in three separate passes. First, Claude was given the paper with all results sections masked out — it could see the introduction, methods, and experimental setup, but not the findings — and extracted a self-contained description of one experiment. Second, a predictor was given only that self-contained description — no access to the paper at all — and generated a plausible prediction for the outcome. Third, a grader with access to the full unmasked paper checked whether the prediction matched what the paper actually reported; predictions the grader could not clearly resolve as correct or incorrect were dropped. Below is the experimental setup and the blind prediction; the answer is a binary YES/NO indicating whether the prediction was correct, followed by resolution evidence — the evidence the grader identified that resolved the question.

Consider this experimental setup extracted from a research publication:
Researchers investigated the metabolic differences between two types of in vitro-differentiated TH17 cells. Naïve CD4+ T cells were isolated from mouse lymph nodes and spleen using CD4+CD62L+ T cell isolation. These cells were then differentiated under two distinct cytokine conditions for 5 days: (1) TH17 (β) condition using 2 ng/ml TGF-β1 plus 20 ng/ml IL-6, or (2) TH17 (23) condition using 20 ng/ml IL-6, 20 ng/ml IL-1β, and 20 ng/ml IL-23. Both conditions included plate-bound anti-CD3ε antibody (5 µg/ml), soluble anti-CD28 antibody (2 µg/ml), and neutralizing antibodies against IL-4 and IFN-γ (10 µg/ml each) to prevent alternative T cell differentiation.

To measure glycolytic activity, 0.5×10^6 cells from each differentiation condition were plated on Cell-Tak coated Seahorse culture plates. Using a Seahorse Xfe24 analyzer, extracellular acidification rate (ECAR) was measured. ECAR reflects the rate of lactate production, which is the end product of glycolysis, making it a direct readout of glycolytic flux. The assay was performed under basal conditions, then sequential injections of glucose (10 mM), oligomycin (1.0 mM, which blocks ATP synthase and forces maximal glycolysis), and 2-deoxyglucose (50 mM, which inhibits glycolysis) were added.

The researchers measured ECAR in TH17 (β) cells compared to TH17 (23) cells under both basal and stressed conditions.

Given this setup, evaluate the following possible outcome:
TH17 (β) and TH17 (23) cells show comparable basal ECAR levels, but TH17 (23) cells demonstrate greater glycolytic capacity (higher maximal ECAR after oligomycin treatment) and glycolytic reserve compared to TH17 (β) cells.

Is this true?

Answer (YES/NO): NO